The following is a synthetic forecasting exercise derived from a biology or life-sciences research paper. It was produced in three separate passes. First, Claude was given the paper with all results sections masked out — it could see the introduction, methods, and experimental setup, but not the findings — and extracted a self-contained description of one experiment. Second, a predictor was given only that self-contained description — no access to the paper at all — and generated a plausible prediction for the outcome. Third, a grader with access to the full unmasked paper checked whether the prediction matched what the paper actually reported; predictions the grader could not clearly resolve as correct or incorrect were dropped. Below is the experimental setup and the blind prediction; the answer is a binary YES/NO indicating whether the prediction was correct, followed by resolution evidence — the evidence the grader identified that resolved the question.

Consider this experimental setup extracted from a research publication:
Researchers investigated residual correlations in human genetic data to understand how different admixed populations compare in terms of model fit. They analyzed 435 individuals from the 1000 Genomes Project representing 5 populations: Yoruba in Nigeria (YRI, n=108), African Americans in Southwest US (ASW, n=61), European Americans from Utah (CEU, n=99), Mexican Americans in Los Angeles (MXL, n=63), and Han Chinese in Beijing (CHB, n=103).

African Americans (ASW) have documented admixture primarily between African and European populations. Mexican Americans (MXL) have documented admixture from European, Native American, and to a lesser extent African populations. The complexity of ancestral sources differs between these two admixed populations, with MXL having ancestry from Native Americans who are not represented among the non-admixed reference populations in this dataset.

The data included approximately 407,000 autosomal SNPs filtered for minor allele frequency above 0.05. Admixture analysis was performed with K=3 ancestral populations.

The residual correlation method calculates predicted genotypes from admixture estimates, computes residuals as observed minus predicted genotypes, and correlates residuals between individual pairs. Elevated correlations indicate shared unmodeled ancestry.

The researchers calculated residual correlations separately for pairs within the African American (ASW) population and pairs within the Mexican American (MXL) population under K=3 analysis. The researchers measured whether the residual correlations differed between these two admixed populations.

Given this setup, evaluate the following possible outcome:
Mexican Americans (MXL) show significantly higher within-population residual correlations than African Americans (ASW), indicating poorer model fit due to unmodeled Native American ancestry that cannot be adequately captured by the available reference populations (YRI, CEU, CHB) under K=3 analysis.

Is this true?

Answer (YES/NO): YES